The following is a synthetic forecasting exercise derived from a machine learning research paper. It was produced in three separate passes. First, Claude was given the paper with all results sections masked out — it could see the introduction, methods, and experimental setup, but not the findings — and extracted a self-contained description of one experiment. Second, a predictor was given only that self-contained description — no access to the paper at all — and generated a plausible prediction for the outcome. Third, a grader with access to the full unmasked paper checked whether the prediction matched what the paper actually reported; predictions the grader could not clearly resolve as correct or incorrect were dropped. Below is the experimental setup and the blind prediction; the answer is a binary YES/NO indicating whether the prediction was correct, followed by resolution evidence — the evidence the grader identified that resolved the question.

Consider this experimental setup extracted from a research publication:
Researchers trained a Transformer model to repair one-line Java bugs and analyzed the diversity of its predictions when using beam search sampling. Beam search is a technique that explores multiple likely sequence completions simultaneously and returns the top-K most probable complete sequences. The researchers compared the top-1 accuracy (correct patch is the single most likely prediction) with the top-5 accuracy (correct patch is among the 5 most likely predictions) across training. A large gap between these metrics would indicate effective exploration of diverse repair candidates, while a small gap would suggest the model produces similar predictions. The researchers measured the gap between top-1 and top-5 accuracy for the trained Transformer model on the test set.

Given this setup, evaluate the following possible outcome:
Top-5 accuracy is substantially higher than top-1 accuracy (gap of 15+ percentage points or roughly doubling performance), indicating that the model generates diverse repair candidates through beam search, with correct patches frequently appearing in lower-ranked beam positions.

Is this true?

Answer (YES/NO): NO